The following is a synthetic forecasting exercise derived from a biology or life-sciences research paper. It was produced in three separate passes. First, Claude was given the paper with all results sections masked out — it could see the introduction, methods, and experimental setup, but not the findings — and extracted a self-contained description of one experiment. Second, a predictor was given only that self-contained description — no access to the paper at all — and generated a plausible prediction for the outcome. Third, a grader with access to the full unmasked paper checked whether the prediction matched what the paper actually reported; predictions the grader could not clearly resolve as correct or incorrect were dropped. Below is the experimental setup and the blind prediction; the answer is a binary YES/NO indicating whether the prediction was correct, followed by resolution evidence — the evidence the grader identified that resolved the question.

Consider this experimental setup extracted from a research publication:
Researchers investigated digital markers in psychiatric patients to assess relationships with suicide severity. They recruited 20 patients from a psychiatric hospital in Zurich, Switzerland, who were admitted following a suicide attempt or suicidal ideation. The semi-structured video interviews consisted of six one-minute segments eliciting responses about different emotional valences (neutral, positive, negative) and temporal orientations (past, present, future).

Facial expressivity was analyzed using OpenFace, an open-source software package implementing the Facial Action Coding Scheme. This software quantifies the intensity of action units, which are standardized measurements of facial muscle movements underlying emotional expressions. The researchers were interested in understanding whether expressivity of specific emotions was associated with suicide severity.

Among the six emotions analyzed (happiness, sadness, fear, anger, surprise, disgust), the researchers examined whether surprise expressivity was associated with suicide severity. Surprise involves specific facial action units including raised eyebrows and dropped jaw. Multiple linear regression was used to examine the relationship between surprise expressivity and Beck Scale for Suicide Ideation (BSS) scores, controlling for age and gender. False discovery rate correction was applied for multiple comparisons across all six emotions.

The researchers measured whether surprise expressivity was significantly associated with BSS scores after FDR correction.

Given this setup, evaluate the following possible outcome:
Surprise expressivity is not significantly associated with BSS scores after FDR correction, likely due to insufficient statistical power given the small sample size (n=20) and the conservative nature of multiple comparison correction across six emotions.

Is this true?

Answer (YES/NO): NO